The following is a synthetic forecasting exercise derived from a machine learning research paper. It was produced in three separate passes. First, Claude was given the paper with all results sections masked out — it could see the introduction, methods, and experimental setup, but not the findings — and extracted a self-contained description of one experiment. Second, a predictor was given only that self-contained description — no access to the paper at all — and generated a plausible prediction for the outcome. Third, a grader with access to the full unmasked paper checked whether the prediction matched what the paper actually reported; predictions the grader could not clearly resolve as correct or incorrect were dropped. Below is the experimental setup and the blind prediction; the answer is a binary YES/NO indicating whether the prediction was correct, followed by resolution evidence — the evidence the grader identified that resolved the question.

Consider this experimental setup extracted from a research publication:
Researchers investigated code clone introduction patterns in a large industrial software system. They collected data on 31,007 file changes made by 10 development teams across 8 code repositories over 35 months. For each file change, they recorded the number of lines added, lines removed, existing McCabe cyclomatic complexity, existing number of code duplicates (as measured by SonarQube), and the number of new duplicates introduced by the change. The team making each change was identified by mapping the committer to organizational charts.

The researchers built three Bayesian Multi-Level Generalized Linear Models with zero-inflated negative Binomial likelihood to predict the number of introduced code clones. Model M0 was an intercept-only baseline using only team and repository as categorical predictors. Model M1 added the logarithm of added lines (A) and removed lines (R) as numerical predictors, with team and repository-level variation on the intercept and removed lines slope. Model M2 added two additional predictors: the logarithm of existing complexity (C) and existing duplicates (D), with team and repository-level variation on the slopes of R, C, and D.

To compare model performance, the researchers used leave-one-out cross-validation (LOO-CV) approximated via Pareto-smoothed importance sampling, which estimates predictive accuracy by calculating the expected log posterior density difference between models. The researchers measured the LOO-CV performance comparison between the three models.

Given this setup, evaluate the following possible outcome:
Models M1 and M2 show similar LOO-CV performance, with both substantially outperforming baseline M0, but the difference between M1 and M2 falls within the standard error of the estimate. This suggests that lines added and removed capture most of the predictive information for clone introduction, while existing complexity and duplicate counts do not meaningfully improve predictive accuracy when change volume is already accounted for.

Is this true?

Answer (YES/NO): NO